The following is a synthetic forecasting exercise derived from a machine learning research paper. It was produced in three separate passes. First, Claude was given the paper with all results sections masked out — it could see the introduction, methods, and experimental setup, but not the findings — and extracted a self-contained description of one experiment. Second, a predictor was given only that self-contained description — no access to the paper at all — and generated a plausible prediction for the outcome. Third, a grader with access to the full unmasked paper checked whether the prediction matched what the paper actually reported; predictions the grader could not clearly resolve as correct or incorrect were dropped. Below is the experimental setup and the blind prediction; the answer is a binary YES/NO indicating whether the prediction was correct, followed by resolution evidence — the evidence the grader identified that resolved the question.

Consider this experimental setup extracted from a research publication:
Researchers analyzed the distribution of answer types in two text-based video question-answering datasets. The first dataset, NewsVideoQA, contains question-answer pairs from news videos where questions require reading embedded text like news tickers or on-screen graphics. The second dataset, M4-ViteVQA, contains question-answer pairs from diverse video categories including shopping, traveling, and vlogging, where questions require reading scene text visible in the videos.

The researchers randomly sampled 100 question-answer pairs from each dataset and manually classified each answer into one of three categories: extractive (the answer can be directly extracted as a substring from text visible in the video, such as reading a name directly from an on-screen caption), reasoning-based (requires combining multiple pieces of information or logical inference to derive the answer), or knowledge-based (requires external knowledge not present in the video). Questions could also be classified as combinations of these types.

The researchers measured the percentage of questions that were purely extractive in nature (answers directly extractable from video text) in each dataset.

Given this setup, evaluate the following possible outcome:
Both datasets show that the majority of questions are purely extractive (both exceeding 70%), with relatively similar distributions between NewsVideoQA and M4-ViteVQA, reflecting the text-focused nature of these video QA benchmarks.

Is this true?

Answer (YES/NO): NO